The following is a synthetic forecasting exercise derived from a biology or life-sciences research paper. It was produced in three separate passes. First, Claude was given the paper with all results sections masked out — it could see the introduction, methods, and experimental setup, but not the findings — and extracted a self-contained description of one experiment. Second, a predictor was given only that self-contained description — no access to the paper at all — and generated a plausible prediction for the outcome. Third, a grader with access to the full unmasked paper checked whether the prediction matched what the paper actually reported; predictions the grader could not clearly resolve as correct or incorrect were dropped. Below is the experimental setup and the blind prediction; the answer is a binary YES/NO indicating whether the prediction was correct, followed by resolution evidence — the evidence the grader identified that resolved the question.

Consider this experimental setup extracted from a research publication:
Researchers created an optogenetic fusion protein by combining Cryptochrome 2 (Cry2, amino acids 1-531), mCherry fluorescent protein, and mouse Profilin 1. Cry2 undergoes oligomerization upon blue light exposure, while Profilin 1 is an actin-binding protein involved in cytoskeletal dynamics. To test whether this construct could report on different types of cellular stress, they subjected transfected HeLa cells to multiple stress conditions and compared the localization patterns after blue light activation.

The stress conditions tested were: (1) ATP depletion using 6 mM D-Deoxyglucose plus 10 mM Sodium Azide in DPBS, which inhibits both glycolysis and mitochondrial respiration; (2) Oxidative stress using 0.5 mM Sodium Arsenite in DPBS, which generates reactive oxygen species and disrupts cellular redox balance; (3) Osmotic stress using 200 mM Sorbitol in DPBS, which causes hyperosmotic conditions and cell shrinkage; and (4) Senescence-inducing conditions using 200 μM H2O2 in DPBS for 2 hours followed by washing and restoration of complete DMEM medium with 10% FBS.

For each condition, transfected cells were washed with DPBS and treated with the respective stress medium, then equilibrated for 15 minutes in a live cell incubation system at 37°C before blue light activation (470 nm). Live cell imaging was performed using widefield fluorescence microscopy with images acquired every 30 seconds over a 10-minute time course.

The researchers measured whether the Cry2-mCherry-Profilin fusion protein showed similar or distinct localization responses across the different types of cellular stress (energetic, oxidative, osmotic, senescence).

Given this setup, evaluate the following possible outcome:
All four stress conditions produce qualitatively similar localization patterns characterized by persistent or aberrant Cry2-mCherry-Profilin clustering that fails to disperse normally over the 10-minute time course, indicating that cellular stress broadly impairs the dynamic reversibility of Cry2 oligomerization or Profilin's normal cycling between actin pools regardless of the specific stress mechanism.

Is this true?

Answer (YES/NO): NO